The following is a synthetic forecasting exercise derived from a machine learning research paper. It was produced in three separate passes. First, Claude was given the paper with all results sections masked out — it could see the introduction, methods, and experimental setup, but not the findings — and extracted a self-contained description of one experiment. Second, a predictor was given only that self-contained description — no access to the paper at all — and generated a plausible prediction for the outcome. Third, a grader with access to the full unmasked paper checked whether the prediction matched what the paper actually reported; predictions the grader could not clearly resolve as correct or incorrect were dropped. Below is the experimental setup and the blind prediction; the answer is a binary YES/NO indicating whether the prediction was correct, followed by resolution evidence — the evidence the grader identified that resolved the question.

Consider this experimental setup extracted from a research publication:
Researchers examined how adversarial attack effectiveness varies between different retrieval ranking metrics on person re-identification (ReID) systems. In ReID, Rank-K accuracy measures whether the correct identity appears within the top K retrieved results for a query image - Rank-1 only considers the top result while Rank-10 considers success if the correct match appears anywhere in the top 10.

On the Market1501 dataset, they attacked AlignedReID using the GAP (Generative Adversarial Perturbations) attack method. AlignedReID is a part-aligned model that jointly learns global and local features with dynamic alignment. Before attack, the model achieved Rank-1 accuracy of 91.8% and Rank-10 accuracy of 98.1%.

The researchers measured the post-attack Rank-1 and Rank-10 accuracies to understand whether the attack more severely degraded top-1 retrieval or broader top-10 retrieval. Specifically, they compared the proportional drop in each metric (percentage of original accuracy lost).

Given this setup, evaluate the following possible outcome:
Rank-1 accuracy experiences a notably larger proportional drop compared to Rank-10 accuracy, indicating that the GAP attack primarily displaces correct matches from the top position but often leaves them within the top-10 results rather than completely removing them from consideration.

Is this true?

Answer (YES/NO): NO